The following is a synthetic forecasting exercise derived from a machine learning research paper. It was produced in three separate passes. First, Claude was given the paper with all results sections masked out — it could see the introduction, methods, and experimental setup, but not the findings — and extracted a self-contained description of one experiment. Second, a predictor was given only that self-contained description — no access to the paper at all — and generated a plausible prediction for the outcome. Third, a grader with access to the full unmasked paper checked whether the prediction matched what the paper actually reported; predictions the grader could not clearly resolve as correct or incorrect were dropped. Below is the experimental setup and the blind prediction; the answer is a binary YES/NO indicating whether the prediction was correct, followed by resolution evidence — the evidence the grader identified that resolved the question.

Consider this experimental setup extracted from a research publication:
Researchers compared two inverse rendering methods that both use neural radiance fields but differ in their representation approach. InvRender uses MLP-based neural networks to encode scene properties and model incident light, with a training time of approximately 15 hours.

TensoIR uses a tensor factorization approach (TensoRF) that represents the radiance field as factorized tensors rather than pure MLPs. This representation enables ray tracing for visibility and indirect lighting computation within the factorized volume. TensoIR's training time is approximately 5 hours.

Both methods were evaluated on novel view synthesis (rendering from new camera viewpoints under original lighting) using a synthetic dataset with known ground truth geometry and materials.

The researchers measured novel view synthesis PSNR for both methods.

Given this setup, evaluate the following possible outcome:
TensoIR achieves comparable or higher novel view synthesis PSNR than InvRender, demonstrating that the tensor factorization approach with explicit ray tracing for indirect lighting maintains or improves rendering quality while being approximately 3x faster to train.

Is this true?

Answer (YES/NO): YES